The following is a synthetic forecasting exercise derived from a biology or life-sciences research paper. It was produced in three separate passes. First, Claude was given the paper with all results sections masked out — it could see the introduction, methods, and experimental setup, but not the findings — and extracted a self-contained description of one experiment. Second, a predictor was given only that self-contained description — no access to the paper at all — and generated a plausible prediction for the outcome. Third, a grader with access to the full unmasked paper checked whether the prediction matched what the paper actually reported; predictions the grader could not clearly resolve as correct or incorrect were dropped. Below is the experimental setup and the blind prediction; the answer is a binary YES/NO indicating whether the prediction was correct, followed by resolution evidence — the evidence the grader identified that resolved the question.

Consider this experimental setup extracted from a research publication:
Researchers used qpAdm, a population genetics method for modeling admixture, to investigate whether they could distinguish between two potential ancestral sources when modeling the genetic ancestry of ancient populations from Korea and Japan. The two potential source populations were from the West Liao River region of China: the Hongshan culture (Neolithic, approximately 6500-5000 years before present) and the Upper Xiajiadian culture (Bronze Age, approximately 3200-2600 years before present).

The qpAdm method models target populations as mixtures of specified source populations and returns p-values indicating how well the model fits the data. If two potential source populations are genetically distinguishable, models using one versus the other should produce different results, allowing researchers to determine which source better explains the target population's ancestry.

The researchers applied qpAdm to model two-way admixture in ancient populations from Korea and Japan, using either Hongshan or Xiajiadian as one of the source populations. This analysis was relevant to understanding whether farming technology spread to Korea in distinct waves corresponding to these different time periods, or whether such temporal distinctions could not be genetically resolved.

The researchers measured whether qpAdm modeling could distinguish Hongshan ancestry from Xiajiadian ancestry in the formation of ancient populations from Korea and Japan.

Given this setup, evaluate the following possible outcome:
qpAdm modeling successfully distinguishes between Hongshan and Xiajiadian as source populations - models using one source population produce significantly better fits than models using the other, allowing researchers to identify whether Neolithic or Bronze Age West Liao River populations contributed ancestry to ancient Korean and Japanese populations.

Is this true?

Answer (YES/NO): NO